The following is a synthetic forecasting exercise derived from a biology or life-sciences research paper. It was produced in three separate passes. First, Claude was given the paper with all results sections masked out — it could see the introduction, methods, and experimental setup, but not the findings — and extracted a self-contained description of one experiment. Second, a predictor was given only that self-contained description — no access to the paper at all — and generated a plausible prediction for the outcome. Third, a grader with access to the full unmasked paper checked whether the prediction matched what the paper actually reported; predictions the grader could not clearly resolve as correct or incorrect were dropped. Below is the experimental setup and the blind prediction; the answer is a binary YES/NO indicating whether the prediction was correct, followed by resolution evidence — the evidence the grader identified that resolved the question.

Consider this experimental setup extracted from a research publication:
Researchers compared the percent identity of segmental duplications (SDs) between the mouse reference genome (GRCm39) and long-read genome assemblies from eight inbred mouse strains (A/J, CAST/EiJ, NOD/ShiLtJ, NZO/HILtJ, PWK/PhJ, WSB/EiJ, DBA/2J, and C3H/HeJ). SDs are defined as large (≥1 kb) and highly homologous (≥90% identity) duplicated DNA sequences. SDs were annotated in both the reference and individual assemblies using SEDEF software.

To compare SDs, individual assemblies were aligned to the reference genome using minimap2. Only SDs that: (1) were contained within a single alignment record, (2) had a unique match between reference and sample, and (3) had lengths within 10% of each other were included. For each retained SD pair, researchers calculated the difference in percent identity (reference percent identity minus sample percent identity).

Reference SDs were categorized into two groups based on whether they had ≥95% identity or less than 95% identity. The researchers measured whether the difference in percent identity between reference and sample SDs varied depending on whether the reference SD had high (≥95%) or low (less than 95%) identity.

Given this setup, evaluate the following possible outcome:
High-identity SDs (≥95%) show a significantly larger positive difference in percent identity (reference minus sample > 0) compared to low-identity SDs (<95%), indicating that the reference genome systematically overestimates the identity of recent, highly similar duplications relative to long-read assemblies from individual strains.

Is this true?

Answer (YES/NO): NO